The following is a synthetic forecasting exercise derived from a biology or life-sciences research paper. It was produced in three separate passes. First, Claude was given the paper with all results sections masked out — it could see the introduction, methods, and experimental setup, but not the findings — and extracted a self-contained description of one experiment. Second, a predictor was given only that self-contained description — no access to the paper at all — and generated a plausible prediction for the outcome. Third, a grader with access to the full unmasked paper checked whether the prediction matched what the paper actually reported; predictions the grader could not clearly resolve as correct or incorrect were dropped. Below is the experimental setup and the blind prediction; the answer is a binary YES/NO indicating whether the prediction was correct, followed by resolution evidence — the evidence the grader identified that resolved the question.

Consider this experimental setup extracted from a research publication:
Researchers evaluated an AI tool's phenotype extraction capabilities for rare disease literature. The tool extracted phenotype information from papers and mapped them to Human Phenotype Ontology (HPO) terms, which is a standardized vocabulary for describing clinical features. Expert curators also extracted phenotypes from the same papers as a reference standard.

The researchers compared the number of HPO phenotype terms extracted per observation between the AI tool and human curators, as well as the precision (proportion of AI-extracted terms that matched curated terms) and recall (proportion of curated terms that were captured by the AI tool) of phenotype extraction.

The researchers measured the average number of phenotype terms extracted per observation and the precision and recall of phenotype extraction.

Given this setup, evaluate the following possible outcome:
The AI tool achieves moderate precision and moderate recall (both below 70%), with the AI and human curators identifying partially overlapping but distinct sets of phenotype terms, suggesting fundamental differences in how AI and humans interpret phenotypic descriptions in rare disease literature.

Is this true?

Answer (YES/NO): NO